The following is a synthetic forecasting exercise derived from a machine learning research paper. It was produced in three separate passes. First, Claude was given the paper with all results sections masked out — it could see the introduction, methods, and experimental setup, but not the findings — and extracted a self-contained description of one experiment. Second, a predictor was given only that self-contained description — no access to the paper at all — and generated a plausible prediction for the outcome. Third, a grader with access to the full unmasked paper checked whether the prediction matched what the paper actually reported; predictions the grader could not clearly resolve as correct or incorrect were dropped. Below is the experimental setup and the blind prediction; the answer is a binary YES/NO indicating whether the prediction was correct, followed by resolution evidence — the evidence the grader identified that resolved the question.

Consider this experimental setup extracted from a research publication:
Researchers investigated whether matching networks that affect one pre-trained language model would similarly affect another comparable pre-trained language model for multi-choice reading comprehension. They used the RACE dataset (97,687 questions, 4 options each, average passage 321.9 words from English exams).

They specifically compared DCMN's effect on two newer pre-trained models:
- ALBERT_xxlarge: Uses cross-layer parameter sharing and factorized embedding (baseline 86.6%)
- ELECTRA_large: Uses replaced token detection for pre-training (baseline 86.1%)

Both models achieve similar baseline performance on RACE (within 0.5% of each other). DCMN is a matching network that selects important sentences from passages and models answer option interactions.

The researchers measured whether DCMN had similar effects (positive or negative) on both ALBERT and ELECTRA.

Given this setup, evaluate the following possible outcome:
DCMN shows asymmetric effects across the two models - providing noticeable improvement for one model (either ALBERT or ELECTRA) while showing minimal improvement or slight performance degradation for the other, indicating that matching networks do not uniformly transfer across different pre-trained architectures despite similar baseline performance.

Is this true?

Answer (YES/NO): NO